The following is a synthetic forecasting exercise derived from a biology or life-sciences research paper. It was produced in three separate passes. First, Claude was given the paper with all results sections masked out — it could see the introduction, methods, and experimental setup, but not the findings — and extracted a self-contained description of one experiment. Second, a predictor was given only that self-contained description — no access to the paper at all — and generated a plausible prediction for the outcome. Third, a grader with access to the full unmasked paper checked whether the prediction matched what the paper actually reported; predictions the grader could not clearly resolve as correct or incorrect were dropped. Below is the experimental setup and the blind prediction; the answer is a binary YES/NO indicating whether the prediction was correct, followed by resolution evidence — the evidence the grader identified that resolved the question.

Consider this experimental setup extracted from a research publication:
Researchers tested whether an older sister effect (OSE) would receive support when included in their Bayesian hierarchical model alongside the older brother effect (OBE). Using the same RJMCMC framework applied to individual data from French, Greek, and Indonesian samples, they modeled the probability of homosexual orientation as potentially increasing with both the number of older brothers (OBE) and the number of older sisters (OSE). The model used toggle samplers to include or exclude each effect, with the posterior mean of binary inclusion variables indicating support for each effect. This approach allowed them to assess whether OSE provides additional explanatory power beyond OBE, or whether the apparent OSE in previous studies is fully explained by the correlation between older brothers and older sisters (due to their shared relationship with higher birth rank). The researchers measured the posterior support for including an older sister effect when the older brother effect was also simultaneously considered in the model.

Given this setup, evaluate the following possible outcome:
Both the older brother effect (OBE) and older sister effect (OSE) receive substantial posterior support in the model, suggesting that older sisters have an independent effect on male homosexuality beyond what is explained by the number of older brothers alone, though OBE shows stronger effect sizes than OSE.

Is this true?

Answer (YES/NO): NO